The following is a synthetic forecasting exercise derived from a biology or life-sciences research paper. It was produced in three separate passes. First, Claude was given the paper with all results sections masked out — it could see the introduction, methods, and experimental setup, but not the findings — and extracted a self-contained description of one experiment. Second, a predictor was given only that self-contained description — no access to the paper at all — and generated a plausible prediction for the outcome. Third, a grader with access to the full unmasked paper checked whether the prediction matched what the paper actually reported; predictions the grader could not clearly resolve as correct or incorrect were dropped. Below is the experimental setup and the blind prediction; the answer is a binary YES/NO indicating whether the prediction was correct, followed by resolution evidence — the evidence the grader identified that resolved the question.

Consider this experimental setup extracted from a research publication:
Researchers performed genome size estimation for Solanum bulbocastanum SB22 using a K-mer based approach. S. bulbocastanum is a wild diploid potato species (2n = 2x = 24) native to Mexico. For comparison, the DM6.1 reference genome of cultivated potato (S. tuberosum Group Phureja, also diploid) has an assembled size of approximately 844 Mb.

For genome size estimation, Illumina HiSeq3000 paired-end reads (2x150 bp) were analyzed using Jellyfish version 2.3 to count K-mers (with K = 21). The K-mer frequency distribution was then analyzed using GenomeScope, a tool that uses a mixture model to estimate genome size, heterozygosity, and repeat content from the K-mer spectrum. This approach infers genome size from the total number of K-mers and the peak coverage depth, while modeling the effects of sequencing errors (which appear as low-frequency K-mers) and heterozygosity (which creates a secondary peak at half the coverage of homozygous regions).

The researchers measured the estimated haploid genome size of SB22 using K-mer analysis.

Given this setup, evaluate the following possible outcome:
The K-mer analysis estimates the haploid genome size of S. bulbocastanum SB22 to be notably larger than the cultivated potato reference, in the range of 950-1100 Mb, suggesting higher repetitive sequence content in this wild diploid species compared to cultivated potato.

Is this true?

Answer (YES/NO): NO